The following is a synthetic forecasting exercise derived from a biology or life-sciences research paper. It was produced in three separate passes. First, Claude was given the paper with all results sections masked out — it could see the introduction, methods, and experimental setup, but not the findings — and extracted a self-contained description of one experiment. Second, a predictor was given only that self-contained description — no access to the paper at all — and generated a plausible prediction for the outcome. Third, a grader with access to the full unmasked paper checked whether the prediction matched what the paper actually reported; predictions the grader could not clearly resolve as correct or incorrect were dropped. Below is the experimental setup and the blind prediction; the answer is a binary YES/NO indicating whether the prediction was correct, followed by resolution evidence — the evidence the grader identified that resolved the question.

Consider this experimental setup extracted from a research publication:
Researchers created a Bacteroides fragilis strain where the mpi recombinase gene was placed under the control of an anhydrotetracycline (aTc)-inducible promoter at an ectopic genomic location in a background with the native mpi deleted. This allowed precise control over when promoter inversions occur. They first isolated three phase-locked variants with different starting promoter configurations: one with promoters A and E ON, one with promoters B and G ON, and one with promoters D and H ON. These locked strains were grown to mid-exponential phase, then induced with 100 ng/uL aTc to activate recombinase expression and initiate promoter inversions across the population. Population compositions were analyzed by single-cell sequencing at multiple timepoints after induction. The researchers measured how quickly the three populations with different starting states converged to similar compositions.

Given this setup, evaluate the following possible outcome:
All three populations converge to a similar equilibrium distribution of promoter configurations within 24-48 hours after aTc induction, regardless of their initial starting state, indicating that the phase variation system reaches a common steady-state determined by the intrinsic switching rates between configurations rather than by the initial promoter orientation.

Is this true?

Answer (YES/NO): YES